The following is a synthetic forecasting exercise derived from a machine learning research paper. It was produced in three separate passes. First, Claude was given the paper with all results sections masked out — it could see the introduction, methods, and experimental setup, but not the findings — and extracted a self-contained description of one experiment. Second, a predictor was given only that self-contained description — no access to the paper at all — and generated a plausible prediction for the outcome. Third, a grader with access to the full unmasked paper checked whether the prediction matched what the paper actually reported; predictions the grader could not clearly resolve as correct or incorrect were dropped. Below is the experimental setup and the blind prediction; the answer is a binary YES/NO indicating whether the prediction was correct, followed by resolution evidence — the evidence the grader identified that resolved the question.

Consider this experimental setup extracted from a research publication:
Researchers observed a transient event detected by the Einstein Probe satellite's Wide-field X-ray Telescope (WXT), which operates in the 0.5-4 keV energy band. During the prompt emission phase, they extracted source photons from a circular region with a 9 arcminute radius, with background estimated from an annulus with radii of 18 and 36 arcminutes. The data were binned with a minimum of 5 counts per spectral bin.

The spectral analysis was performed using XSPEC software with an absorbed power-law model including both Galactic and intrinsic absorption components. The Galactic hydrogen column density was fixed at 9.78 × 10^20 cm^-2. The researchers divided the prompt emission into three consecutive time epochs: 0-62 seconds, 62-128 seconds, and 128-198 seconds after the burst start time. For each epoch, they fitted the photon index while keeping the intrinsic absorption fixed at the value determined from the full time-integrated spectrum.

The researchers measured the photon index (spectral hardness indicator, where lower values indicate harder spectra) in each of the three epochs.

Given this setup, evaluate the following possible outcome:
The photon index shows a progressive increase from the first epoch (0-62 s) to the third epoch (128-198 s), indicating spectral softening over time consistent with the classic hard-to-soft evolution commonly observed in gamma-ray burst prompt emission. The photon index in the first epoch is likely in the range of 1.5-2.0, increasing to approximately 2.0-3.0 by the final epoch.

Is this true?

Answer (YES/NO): NO